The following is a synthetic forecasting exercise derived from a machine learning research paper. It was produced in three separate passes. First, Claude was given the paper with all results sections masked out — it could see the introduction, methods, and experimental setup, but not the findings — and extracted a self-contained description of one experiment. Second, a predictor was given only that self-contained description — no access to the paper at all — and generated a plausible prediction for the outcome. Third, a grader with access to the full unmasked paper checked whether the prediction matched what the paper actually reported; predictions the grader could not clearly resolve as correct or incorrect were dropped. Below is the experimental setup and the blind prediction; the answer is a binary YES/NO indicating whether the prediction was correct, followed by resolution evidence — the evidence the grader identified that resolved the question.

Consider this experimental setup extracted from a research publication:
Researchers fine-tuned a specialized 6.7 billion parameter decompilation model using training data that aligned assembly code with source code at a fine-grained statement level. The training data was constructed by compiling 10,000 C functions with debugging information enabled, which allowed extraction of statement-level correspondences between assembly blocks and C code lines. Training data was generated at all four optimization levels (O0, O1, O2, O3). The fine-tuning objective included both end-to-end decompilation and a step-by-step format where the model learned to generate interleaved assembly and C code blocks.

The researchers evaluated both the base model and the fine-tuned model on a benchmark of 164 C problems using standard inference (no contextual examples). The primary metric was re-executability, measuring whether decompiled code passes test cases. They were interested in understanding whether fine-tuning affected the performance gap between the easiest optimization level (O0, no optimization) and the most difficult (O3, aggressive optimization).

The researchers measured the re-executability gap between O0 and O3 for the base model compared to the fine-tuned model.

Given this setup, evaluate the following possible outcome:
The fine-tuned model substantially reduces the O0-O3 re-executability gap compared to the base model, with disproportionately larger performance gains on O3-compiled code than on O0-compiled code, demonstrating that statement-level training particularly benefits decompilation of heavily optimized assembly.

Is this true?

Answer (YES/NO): YES